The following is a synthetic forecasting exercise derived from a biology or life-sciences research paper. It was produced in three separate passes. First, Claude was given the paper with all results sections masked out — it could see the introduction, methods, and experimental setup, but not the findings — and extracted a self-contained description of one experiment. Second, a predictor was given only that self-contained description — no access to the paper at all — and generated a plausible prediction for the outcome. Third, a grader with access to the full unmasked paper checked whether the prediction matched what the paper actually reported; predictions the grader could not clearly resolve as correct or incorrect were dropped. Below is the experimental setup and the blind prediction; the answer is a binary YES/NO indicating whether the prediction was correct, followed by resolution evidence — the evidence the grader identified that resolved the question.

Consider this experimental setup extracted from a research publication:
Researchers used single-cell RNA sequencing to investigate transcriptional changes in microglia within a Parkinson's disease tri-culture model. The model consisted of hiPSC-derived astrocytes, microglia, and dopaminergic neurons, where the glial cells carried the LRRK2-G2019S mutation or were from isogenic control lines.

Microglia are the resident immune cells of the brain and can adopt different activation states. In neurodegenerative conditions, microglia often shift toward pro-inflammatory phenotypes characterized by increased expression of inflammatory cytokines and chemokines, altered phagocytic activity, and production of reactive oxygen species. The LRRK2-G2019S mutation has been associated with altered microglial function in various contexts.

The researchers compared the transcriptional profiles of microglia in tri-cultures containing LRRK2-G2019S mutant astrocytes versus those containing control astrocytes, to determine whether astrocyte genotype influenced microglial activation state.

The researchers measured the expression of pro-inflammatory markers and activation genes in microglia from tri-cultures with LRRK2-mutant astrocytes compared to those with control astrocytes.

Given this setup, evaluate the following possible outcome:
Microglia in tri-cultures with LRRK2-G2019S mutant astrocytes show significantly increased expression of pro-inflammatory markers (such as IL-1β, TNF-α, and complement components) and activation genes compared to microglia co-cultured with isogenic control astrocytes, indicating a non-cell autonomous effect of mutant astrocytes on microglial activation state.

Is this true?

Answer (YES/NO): YES